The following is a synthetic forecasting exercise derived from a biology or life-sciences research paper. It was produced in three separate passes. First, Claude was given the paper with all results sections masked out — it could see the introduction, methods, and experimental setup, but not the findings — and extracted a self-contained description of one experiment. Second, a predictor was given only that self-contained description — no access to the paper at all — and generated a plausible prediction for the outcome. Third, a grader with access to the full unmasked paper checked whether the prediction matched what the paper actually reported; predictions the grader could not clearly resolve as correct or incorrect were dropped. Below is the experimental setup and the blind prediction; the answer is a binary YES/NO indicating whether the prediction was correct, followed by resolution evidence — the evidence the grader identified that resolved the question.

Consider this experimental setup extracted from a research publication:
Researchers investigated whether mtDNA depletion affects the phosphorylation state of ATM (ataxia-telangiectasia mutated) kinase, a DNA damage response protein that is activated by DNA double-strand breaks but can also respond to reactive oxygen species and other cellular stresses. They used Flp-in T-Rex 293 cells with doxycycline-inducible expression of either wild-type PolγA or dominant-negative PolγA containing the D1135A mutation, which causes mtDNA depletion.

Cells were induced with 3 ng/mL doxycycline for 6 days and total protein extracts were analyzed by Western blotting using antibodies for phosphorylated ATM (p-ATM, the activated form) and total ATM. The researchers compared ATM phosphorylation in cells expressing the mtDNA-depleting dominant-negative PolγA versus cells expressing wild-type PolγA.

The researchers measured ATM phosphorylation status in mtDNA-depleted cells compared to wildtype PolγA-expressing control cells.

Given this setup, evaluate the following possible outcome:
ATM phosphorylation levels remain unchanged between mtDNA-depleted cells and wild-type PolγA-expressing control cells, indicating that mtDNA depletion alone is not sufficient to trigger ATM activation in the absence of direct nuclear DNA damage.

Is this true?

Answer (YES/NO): NO